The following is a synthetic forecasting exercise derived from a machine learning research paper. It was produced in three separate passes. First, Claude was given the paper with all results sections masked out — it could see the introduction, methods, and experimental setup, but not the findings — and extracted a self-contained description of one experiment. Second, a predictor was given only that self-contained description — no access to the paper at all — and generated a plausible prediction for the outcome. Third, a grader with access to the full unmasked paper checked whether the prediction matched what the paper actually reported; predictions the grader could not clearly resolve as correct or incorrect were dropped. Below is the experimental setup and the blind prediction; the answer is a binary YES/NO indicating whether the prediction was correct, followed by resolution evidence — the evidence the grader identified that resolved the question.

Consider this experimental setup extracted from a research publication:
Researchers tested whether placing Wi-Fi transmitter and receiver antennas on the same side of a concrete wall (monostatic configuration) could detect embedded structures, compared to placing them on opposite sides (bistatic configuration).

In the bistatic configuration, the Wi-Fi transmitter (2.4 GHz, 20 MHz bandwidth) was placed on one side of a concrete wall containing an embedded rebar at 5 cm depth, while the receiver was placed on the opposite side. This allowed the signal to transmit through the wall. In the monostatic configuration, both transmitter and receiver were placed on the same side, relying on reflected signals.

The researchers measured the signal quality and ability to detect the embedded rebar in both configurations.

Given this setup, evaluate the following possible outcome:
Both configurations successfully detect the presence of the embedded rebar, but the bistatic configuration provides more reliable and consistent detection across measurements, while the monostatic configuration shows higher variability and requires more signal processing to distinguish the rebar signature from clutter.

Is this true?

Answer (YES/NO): NO